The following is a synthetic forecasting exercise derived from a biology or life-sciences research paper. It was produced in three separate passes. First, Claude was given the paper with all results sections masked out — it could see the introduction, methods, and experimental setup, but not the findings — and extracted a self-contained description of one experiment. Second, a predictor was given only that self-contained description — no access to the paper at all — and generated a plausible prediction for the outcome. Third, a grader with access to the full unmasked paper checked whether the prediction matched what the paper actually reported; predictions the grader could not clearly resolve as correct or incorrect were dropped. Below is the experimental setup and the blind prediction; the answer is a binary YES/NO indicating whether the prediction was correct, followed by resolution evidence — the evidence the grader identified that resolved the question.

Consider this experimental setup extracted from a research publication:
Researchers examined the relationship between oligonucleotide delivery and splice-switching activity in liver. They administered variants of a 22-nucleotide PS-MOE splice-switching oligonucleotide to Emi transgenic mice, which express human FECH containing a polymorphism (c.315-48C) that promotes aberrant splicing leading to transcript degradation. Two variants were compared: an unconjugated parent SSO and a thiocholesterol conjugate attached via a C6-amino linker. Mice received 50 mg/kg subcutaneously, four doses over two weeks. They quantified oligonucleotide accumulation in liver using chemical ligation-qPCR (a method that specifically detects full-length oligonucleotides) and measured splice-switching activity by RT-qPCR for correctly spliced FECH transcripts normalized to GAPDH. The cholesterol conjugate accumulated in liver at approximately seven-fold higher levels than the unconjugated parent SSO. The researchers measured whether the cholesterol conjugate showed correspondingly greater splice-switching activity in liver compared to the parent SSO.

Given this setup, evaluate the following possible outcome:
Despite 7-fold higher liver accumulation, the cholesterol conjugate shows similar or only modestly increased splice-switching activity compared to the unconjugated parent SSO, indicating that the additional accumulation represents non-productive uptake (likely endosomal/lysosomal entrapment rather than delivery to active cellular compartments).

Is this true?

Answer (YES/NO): YES